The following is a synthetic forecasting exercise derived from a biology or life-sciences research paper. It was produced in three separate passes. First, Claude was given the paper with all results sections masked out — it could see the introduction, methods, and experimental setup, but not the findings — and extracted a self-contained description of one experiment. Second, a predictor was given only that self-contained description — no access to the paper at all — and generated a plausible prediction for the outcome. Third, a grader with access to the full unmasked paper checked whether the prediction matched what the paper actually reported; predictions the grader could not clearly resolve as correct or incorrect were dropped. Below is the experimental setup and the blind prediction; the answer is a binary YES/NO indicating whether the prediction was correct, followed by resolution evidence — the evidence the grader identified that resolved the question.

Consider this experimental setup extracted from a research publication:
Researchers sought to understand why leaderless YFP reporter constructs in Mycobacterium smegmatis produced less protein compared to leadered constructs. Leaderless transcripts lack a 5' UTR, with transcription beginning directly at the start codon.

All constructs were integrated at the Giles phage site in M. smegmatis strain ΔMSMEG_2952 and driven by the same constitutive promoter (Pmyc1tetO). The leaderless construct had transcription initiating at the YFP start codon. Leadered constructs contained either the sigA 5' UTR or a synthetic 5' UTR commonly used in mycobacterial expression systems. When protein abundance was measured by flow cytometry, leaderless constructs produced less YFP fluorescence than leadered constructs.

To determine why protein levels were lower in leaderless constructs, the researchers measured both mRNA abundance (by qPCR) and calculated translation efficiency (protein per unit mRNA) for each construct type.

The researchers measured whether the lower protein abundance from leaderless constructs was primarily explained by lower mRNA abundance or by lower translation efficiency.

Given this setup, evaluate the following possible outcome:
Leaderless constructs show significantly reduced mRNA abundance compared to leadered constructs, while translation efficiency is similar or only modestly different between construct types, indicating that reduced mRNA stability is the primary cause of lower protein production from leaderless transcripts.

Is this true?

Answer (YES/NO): NO